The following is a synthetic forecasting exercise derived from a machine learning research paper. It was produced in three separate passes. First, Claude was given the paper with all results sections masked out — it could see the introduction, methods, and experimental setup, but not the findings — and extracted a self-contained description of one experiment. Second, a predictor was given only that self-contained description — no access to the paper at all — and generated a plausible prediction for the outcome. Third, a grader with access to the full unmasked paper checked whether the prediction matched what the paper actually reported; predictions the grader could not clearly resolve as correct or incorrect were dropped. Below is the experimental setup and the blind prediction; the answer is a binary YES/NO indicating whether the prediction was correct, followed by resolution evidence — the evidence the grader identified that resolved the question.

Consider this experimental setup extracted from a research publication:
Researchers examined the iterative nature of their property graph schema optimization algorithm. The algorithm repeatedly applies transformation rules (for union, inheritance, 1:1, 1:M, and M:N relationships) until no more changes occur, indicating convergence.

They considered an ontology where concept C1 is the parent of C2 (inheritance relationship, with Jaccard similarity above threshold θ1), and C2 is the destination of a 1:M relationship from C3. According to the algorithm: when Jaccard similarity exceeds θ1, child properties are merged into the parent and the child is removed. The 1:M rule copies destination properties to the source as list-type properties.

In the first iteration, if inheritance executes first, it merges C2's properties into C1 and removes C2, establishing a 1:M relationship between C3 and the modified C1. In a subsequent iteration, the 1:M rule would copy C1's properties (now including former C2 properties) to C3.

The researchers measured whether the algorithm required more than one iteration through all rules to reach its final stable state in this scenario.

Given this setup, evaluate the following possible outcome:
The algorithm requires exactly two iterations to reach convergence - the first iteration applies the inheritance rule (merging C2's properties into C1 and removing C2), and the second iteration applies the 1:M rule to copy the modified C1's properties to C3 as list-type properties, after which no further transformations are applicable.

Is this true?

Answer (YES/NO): NO